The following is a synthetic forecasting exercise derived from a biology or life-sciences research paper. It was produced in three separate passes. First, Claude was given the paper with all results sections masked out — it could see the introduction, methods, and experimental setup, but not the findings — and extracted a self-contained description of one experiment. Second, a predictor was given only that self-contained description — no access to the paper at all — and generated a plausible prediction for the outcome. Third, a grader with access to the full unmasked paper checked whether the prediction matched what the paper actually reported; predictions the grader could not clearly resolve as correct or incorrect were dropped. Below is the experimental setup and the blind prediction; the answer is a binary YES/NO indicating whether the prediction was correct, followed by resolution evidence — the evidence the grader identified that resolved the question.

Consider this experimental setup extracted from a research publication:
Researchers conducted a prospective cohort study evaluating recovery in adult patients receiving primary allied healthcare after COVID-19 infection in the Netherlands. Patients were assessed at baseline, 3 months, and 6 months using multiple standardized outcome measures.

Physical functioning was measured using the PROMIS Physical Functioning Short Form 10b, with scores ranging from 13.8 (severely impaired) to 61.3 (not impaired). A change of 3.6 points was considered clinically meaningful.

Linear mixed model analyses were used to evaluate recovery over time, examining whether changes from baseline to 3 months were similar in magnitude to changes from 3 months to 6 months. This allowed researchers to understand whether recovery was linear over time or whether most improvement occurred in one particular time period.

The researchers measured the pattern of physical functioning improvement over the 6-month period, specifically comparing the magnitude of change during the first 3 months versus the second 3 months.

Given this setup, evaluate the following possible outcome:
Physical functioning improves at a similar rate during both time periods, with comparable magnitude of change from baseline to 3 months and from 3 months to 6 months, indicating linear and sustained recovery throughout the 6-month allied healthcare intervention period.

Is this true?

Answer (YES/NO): NO